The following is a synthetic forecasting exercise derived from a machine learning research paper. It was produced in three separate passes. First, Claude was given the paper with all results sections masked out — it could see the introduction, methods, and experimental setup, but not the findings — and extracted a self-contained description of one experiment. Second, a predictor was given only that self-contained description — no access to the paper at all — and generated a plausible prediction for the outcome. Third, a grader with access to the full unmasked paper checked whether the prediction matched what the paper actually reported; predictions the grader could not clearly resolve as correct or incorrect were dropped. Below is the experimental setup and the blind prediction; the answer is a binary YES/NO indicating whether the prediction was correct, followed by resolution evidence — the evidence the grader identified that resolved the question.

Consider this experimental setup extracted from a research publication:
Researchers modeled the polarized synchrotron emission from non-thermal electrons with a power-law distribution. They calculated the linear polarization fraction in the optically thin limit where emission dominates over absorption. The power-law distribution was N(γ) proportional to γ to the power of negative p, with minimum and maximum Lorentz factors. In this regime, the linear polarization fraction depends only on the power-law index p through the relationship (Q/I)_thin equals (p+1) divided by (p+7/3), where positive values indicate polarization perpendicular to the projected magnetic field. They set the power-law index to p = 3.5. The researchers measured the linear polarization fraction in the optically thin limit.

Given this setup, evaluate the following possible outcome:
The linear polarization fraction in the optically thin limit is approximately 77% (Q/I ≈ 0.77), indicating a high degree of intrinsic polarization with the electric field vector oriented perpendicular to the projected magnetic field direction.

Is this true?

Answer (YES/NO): NO